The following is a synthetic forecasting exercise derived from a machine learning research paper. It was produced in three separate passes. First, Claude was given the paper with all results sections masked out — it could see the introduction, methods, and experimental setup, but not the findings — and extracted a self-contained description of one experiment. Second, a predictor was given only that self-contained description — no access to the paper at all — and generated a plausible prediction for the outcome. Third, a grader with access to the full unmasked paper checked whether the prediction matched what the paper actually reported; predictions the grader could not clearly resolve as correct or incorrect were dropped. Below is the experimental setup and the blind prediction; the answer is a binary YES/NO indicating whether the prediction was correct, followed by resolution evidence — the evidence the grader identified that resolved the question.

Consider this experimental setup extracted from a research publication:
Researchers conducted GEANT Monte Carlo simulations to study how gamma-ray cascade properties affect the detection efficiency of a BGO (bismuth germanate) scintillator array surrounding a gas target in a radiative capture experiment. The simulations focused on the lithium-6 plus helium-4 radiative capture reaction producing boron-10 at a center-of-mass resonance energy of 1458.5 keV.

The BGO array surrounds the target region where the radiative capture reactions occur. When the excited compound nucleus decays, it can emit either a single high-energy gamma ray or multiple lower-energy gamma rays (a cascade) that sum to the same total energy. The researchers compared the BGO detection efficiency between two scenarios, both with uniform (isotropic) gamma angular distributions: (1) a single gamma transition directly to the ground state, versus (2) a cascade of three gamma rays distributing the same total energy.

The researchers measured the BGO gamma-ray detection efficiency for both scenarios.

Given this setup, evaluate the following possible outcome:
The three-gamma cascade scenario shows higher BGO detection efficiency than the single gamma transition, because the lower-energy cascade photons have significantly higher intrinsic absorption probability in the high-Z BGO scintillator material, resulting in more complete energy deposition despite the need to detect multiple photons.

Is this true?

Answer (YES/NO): YES